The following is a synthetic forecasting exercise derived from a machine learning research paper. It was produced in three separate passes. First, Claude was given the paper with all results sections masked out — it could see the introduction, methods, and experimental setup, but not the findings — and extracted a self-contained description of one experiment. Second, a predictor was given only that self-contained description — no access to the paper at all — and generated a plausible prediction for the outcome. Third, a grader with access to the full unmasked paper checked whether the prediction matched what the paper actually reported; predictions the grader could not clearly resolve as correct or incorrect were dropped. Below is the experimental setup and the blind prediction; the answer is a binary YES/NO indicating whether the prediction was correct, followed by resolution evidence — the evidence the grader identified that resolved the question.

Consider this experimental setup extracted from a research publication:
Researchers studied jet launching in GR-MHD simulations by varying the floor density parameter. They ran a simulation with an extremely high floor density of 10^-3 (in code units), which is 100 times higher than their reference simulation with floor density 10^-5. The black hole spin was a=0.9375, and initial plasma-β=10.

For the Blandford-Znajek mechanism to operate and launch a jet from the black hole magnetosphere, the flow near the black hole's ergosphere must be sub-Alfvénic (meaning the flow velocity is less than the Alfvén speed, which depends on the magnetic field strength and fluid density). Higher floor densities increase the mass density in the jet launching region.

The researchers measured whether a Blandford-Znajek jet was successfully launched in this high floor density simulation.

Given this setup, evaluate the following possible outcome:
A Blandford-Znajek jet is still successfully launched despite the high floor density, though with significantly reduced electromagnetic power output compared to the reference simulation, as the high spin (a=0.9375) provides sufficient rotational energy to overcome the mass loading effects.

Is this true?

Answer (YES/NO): NO